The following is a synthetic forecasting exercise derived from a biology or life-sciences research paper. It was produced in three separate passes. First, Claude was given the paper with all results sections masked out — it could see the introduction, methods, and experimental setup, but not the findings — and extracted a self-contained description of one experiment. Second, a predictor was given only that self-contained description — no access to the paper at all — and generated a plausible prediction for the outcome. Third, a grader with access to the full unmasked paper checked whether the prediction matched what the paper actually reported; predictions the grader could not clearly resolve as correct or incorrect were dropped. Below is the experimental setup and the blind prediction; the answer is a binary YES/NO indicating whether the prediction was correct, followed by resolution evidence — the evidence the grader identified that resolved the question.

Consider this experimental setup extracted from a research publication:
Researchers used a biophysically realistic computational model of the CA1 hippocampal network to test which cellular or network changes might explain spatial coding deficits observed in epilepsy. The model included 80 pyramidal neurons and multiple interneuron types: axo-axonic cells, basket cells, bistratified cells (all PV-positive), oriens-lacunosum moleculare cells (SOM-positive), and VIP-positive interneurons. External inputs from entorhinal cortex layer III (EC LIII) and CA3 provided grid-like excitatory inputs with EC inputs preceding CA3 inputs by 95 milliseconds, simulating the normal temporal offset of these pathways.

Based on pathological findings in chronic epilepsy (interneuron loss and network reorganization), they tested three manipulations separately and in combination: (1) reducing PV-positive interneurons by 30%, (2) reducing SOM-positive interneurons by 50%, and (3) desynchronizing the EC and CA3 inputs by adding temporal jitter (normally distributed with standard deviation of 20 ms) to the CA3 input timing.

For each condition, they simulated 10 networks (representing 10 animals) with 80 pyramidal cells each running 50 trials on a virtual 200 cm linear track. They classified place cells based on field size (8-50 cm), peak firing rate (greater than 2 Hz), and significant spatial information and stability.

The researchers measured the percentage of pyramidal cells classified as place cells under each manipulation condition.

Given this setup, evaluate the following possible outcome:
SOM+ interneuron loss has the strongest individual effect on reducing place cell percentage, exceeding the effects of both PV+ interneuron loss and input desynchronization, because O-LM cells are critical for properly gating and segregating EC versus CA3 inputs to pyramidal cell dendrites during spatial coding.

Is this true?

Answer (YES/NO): NO